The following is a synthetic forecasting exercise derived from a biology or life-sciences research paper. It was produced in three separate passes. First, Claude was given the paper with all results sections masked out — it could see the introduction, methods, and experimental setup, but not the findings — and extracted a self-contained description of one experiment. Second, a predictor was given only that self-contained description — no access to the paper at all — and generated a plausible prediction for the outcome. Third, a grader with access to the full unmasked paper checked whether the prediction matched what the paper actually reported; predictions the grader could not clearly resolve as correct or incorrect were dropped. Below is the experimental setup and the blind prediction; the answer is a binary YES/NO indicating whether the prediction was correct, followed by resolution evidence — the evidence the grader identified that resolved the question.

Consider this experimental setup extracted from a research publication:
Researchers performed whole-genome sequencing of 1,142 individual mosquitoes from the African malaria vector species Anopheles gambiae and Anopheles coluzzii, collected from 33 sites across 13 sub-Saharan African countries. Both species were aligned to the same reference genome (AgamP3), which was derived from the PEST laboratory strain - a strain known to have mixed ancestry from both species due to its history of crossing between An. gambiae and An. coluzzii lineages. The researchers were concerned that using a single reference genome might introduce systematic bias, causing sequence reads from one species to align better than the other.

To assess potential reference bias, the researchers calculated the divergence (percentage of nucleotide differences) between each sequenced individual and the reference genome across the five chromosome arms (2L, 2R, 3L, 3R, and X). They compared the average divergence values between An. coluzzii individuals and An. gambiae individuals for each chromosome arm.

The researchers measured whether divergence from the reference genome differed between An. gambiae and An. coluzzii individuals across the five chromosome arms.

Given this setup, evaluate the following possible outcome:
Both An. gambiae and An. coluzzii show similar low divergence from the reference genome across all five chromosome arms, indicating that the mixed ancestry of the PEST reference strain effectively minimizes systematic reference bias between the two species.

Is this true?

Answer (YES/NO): NO